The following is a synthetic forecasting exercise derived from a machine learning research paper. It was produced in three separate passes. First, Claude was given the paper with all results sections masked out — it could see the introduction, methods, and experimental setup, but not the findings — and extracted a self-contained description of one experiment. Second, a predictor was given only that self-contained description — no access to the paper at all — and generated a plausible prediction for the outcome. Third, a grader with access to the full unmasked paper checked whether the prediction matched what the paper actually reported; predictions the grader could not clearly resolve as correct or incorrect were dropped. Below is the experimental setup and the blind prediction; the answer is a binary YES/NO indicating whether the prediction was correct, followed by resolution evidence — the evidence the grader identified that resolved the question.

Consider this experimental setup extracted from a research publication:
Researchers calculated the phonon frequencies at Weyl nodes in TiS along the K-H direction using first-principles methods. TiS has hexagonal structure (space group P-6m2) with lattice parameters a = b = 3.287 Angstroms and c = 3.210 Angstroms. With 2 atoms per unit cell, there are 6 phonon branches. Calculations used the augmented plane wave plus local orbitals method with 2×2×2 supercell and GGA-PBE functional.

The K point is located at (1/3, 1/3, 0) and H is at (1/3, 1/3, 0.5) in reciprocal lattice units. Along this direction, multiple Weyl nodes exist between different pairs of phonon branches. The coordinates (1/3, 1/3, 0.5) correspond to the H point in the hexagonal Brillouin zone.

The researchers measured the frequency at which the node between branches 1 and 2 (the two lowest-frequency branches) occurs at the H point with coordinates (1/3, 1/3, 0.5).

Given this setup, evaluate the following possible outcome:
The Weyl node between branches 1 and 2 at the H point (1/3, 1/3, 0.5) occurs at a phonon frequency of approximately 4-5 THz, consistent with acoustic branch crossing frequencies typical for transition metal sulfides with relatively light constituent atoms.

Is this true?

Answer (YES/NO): NO